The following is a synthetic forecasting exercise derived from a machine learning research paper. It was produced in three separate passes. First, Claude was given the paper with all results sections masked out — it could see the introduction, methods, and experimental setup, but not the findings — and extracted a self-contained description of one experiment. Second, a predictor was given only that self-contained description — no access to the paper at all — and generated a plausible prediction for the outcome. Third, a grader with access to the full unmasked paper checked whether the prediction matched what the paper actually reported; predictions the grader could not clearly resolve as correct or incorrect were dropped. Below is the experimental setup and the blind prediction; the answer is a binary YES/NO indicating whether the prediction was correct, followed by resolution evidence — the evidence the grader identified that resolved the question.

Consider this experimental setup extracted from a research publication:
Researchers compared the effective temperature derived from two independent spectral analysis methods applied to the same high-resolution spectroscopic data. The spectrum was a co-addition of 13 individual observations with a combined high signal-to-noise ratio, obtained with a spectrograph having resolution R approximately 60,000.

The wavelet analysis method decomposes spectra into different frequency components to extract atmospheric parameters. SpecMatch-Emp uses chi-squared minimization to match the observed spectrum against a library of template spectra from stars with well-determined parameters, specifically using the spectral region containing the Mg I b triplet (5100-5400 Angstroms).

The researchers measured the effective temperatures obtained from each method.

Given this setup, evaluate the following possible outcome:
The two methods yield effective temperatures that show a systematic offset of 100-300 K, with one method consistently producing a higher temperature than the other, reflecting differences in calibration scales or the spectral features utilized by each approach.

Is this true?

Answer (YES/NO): NO